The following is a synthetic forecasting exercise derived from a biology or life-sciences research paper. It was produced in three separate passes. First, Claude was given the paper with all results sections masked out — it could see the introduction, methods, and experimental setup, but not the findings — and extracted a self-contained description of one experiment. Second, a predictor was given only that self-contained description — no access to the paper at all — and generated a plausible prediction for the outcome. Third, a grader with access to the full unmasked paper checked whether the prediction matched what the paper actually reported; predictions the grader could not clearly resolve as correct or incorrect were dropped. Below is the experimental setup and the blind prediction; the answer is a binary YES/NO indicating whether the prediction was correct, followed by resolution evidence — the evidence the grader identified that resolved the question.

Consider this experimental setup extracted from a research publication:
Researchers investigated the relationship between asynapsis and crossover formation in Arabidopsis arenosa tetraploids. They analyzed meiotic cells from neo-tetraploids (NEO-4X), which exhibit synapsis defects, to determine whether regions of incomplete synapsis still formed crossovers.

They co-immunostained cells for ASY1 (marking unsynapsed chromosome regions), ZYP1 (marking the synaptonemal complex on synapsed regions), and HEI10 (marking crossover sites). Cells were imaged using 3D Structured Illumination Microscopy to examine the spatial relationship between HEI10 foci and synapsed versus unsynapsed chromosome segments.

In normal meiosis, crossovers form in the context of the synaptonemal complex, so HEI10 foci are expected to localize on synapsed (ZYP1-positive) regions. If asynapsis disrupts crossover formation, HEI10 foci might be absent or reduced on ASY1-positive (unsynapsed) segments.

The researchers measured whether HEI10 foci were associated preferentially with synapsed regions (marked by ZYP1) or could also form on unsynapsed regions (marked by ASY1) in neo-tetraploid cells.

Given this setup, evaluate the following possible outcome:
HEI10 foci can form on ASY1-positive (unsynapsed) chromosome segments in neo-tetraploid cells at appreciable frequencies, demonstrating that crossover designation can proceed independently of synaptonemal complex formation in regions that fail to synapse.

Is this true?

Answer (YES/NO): NO